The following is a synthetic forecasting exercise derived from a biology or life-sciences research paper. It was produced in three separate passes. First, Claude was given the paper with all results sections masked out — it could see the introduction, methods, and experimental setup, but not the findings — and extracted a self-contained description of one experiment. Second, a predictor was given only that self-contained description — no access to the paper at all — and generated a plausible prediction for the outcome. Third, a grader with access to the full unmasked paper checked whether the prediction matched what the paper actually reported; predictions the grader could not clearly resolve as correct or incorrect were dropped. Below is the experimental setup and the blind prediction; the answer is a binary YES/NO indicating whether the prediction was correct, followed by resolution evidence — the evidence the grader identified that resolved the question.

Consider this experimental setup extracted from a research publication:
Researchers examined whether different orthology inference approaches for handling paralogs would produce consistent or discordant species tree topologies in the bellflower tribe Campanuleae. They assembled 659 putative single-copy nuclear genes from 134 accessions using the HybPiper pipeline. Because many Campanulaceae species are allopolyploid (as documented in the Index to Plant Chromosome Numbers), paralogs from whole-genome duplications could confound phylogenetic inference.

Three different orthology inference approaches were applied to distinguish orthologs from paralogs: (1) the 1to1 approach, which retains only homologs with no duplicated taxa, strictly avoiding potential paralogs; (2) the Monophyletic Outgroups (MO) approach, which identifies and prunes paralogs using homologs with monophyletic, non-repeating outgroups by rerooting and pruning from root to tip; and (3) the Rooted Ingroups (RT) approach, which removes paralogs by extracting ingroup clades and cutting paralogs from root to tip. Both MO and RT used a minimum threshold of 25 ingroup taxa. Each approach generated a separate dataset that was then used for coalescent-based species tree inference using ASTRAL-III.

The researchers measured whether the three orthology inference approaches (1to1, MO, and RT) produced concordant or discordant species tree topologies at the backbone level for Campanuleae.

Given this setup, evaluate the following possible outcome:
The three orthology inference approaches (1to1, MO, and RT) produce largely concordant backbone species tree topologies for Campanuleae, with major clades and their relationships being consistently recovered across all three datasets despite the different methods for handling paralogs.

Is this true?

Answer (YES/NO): YES